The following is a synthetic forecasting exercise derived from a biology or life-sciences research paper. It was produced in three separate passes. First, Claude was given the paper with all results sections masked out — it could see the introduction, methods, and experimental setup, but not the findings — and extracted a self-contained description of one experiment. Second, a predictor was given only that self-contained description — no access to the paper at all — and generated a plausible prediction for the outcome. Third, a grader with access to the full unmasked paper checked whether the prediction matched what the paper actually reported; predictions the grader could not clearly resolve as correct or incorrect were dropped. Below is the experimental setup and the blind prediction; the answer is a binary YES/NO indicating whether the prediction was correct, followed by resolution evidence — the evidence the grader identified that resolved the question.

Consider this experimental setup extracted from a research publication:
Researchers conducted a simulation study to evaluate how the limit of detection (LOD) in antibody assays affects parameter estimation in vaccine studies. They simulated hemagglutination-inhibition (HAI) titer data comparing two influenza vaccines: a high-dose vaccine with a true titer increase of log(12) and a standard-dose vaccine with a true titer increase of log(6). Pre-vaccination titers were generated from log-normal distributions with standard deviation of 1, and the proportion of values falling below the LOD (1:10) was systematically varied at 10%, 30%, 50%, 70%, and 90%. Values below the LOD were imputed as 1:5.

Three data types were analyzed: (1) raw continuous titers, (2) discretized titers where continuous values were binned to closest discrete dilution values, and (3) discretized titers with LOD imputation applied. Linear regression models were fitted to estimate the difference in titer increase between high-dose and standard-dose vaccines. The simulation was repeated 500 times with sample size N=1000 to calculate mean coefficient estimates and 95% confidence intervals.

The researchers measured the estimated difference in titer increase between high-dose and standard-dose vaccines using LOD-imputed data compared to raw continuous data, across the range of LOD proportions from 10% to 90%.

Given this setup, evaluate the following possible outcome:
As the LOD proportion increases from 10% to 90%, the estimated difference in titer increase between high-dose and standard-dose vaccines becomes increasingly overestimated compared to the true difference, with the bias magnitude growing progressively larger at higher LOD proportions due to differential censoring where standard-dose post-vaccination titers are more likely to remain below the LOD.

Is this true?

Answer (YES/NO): NO